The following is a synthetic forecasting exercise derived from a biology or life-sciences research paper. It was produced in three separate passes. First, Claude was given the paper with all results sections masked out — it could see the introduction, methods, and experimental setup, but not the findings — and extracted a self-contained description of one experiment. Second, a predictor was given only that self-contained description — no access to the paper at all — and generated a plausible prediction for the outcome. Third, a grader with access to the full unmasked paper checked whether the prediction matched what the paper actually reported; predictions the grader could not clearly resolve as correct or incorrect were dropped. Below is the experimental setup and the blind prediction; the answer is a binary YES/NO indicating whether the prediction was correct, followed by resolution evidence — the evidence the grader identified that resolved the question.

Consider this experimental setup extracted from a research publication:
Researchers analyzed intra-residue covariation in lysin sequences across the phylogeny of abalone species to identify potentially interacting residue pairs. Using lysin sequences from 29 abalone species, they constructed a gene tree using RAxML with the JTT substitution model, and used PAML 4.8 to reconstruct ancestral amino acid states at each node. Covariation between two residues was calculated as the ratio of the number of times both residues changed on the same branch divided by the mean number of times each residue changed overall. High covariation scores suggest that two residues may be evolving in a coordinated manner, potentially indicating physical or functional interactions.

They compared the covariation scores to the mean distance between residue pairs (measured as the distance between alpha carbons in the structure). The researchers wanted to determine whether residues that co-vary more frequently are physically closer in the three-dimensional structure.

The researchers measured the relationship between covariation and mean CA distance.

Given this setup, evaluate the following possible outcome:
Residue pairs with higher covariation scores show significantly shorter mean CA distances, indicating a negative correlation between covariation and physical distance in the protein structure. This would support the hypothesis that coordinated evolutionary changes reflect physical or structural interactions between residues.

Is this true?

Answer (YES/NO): NO